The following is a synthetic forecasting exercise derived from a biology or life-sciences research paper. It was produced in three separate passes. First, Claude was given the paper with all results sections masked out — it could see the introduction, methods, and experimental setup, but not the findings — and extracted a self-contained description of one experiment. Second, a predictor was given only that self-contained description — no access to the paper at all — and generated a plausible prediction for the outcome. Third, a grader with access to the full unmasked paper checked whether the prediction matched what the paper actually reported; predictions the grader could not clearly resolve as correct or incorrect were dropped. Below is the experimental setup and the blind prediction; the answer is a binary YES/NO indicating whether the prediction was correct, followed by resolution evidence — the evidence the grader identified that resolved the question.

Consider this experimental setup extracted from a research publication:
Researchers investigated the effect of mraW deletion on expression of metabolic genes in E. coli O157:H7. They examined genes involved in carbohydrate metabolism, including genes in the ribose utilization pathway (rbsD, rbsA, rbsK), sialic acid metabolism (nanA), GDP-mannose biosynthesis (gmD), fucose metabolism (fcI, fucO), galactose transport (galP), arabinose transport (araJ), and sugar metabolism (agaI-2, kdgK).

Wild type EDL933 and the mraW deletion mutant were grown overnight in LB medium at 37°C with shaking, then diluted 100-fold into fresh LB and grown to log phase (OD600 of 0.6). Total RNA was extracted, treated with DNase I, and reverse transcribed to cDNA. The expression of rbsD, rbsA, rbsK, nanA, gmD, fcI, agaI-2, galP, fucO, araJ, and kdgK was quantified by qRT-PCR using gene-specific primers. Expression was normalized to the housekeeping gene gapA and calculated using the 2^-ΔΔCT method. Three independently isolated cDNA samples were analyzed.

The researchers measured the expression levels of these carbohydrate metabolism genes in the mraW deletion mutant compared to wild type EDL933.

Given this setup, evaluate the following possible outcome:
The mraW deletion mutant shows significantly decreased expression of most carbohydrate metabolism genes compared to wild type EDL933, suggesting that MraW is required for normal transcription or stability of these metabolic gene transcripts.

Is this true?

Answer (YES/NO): YES